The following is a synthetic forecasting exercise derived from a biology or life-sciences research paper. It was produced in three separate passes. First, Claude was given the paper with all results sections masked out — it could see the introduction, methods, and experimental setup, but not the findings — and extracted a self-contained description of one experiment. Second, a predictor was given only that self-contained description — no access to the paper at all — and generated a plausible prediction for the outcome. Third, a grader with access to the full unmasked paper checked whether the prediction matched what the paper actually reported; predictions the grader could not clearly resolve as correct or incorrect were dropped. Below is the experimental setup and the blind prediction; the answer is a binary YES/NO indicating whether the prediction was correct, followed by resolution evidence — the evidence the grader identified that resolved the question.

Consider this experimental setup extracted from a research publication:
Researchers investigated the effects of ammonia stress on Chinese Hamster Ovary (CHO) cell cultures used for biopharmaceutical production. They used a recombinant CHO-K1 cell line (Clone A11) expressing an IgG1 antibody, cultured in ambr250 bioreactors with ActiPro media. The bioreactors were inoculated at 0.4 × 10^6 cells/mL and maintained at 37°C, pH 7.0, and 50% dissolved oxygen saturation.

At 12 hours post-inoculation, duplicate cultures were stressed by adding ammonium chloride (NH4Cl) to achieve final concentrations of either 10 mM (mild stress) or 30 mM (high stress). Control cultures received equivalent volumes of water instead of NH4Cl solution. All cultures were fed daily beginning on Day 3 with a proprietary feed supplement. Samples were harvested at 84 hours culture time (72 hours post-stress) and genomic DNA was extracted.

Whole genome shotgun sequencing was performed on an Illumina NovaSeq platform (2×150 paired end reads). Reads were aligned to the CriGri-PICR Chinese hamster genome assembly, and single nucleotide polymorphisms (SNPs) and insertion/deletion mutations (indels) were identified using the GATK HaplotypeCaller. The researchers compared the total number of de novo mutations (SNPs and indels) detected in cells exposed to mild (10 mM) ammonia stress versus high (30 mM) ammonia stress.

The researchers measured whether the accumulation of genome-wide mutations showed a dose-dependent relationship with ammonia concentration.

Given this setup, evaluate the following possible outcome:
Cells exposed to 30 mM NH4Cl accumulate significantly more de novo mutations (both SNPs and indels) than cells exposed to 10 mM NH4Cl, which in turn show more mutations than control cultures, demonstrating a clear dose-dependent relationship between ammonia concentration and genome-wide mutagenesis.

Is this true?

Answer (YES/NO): YES